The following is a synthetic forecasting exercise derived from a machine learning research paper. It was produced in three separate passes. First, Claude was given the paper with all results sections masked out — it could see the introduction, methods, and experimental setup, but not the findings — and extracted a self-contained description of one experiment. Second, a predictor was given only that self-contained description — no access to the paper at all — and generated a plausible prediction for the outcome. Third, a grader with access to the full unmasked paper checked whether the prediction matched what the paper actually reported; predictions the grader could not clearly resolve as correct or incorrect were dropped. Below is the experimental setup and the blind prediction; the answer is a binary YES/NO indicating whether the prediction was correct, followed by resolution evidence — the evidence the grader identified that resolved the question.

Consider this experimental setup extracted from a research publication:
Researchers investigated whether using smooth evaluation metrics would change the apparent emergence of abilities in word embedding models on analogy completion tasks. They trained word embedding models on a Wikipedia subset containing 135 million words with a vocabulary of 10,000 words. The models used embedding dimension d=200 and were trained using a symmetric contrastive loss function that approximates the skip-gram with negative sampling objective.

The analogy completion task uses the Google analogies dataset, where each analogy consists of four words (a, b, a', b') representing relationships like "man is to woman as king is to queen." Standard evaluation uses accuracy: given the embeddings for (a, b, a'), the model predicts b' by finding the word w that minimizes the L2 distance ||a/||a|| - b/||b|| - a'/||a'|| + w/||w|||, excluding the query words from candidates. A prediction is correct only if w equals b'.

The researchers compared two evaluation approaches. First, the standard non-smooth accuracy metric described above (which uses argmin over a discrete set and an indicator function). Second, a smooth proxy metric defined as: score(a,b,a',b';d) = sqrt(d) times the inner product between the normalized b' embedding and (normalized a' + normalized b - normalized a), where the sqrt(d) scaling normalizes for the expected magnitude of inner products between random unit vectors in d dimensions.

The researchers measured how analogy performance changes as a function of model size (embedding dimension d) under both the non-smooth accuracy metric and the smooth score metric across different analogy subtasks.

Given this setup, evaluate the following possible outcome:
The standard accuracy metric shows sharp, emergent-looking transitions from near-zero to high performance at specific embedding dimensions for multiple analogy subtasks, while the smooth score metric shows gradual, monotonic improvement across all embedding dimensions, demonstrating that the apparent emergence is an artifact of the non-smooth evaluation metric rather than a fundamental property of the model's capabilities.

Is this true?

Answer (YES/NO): YES